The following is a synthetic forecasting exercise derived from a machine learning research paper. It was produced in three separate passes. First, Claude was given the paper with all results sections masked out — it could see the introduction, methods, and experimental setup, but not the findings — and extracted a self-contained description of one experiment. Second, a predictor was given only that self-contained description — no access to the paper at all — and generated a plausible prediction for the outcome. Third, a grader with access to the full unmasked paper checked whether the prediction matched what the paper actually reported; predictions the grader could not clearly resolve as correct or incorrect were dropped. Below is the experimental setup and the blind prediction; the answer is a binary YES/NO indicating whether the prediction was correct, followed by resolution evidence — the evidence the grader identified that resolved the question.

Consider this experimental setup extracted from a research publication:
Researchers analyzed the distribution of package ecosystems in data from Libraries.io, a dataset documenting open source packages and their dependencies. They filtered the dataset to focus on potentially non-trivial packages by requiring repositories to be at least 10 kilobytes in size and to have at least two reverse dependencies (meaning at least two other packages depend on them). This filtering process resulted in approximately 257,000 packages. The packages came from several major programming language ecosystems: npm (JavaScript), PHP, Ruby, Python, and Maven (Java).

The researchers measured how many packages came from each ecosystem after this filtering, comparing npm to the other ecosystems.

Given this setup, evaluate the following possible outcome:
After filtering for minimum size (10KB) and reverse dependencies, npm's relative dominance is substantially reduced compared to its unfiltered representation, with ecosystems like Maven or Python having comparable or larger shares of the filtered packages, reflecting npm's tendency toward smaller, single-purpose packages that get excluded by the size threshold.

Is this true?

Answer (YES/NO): NO